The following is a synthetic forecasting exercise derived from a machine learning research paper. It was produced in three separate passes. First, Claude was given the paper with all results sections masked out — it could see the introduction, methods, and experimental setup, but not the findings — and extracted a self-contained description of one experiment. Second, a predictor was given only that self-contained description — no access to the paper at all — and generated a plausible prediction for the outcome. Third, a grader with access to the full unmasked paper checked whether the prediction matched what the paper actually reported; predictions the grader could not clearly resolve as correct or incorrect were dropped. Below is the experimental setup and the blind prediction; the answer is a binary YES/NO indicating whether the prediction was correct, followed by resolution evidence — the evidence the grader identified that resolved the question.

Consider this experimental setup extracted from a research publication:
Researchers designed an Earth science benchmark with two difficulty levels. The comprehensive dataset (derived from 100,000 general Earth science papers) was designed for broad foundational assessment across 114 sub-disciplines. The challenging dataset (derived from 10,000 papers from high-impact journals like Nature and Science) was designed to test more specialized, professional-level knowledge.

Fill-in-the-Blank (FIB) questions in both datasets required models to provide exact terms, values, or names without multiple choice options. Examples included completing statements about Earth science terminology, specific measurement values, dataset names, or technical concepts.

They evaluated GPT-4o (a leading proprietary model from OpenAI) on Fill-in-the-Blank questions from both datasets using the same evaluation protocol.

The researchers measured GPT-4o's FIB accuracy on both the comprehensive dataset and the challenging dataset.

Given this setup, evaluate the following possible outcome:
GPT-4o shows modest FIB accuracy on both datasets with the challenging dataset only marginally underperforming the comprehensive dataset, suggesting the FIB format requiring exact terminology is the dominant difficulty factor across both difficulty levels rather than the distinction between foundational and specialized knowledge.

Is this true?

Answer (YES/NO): YES